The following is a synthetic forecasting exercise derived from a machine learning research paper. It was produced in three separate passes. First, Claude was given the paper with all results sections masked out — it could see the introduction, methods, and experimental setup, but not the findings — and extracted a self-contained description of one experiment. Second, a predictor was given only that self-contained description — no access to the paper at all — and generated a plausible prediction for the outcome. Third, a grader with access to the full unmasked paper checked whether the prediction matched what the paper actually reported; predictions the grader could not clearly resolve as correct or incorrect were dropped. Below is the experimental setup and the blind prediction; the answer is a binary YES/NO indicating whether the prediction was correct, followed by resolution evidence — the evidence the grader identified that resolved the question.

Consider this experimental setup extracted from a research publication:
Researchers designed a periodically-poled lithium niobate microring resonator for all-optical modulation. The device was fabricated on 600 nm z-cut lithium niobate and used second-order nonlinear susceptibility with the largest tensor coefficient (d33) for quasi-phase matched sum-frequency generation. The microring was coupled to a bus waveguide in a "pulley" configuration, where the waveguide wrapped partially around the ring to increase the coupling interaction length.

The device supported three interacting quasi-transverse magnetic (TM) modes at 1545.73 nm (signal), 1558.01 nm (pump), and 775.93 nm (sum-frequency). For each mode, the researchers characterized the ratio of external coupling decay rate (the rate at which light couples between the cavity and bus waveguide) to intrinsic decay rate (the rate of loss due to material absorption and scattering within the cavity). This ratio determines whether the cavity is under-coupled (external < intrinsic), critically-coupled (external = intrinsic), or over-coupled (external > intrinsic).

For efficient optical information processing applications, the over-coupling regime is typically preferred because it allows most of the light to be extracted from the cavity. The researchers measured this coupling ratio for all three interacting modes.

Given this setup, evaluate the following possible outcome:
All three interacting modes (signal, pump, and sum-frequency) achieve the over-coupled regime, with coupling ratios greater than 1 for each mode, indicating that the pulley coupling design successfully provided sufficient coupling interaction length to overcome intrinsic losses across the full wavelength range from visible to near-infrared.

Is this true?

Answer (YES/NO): YES